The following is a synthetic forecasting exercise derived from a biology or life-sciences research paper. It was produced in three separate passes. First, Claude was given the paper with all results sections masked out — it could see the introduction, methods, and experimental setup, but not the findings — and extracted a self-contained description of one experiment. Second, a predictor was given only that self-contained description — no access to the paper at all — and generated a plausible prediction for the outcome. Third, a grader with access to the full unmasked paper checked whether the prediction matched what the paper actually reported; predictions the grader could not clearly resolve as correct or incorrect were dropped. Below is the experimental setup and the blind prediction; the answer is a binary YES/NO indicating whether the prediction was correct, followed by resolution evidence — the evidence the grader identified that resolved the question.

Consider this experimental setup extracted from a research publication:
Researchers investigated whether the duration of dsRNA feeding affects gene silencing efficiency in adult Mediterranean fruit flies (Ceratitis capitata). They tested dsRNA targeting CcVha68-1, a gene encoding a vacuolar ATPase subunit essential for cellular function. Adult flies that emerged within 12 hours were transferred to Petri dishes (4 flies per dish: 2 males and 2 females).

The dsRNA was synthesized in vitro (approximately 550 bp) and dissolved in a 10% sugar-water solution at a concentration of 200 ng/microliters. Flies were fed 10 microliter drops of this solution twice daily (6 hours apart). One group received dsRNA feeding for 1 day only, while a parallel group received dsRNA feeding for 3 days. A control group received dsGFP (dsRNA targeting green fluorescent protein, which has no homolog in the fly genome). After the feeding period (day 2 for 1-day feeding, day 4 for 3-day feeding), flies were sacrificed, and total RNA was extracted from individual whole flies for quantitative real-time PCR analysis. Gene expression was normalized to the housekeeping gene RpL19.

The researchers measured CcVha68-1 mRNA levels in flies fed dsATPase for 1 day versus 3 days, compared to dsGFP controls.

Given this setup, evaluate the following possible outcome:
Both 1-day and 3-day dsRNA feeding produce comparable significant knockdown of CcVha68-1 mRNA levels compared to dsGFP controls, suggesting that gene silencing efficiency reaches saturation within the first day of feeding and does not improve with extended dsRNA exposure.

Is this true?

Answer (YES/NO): YES